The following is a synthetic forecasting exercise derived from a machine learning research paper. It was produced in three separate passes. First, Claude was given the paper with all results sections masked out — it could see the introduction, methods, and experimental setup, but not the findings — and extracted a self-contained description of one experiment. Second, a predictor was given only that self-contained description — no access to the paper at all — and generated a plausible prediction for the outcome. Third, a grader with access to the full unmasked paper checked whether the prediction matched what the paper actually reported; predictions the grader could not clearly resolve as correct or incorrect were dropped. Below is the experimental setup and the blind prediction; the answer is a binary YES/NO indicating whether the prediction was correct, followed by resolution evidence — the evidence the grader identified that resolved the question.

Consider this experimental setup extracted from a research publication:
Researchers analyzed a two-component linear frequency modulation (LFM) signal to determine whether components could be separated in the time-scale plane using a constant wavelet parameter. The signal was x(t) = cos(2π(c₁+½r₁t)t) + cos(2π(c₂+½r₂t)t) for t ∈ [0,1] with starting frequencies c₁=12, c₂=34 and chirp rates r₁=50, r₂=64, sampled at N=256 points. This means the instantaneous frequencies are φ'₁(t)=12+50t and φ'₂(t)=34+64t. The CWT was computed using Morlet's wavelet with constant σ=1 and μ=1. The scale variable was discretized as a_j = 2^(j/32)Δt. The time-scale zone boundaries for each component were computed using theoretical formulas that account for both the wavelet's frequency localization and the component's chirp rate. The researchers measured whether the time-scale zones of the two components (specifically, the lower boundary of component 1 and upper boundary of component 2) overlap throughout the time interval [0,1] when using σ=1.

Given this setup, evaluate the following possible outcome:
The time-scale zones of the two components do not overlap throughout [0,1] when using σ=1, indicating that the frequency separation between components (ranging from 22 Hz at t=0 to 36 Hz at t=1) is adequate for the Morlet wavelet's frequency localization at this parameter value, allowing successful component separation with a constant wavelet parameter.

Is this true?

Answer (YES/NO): NO